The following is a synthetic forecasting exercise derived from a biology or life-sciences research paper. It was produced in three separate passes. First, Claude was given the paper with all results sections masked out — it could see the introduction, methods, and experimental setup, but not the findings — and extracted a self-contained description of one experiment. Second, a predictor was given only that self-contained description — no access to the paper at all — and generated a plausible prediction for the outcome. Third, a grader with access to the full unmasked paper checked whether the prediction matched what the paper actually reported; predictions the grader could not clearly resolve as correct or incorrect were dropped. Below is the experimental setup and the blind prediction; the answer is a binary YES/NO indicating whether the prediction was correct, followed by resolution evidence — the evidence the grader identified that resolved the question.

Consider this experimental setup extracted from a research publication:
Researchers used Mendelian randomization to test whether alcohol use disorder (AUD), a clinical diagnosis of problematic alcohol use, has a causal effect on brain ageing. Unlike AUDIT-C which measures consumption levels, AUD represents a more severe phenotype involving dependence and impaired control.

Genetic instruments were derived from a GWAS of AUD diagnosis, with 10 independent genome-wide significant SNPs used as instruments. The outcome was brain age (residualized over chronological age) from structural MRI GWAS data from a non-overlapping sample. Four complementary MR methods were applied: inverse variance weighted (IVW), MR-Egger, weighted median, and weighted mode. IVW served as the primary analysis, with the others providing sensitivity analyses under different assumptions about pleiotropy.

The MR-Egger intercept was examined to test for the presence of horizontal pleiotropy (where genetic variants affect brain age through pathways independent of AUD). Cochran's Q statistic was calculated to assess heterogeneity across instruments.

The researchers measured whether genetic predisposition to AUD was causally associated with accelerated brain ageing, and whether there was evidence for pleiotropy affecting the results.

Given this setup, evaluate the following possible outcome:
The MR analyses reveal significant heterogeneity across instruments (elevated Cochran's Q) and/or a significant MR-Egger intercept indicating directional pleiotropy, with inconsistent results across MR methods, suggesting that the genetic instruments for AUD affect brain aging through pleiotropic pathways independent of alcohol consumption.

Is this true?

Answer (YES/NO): NO